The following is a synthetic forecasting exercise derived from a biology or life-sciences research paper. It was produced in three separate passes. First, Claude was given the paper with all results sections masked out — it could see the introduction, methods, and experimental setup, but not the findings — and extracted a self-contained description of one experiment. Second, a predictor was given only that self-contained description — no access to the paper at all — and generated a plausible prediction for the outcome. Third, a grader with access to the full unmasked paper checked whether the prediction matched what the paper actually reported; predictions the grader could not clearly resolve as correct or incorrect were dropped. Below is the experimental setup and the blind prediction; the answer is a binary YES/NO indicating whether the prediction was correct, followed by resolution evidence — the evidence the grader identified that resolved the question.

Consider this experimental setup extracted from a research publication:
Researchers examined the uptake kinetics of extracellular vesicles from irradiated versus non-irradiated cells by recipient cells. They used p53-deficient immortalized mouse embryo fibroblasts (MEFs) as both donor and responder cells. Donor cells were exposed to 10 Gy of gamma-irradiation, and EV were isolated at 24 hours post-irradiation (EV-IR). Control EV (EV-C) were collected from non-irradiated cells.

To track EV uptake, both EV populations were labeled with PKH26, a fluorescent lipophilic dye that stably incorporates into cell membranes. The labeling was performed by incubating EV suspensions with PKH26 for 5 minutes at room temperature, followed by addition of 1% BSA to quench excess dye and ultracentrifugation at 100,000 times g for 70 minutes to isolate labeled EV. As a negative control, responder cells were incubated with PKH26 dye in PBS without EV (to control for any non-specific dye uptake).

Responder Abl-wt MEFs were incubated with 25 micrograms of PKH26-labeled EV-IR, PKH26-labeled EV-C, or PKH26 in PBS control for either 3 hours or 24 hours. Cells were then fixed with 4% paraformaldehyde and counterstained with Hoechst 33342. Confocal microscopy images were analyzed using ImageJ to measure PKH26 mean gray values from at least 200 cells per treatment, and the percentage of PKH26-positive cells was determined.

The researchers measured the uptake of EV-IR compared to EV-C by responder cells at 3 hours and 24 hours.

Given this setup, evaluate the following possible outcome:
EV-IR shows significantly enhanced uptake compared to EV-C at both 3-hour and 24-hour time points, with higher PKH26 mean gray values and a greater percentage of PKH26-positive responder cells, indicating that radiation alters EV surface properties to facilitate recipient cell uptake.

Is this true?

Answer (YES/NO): NO